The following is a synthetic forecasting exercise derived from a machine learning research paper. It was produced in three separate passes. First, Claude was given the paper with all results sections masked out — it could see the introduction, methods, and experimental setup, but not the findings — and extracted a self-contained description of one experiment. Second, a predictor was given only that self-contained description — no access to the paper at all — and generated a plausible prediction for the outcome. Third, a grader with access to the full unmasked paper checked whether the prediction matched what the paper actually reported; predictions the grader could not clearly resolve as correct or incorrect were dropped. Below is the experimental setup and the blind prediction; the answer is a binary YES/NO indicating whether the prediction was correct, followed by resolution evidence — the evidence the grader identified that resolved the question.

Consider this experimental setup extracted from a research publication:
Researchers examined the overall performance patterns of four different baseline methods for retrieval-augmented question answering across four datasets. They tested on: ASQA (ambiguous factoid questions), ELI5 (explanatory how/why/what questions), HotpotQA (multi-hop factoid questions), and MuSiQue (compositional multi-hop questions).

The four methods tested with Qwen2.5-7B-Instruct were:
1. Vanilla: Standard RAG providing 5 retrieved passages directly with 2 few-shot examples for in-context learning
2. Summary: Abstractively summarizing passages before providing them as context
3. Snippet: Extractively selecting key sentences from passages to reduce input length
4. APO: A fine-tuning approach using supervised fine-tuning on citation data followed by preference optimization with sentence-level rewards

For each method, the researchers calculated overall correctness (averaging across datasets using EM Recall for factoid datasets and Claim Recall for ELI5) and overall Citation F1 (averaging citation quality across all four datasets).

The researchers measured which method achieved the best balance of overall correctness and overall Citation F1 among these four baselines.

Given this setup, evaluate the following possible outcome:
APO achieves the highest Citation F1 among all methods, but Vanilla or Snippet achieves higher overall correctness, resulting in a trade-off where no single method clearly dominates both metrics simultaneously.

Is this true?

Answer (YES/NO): NO